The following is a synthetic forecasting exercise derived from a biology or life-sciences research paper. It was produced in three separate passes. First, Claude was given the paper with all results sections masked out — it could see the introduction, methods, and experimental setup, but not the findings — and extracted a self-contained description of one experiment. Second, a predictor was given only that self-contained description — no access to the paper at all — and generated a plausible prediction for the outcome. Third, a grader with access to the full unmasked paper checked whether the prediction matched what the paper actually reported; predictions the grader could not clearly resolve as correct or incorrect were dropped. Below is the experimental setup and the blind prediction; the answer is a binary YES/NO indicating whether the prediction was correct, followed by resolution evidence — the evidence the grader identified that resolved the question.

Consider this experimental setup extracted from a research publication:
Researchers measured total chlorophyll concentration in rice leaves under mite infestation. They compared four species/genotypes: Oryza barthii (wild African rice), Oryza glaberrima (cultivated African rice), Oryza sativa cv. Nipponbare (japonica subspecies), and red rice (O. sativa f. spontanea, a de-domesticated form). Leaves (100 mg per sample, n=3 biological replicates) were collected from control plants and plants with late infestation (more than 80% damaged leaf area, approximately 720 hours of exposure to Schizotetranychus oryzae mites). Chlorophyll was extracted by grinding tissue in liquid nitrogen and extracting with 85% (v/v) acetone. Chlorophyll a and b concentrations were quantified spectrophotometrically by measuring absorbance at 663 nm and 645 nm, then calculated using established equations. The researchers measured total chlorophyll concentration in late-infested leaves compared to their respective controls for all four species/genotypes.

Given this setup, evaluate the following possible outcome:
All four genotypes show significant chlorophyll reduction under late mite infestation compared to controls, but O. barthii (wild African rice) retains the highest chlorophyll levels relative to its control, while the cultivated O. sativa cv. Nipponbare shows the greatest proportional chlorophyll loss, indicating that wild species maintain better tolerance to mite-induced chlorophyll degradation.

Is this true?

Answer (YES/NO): NO